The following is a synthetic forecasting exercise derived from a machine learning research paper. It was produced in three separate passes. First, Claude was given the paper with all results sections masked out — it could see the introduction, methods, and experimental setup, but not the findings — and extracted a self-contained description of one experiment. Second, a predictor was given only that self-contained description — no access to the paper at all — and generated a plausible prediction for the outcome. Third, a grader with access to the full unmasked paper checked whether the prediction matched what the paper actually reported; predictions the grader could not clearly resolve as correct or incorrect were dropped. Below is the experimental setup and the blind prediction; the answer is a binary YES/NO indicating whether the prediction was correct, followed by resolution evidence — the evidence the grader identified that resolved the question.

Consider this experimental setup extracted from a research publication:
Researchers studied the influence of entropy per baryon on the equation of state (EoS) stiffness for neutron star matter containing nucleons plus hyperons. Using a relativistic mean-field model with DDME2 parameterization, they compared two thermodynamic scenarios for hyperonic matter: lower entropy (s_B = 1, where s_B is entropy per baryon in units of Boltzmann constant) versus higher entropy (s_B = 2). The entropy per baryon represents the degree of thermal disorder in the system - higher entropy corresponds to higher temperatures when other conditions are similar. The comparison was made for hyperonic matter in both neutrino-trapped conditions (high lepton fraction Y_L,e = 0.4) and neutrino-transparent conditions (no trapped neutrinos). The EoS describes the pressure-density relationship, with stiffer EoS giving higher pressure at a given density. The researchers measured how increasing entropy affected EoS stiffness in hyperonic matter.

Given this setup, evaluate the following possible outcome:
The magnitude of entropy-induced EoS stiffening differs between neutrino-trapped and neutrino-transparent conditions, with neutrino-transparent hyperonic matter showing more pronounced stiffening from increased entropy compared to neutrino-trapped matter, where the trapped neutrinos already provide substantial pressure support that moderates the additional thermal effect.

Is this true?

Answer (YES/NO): NO